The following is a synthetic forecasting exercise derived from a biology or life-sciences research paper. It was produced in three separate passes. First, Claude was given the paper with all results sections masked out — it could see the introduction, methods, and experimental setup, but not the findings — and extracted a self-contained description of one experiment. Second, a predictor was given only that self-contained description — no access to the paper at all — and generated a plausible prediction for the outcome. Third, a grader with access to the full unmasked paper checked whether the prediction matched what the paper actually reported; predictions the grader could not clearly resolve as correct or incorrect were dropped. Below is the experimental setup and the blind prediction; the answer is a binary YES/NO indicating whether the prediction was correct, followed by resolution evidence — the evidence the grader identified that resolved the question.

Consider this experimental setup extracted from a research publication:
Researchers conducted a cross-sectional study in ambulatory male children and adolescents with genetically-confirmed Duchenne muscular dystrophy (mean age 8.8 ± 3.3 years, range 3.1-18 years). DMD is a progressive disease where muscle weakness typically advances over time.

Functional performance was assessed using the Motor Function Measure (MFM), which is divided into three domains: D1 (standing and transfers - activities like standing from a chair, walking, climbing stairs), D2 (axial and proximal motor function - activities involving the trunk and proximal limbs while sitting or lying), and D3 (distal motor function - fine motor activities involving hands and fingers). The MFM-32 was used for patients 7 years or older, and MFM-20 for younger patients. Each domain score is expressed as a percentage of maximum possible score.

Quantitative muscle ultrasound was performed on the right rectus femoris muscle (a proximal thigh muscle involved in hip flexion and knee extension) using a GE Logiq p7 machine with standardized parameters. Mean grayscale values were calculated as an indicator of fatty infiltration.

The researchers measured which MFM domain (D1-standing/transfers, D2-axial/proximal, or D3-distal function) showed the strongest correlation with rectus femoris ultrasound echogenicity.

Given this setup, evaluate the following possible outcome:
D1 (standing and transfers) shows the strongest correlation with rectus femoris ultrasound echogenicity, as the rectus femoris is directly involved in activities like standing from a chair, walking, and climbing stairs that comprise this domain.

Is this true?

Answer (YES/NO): YES